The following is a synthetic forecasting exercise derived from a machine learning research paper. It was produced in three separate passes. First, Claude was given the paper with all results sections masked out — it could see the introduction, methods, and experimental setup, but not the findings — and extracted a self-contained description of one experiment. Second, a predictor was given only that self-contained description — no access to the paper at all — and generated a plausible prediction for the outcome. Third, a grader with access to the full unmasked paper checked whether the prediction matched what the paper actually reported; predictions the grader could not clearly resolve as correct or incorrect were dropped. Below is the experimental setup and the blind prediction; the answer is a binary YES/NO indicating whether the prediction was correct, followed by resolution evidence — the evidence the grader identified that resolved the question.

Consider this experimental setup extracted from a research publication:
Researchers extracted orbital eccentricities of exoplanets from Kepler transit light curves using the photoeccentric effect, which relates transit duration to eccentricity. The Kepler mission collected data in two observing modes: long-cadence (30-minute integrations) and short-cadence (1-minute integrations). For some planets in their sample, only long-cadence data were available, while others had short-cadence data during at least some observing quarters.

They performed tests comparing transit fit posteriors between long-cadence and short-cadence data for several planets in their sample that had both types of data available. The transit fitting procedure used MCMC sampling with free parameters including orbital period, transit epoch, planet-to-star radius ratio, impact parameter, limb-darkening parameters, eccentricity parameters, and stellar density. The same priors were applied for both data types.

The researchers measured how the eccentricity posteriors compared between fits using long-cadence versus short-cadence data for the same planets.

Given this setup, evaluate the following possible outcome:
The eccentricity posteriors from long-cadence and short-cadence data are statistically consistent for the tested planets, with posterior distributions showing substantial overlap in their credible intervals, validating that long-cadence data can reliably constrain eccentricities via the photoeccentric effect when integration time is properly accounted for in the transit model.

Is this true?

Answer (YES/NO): YES